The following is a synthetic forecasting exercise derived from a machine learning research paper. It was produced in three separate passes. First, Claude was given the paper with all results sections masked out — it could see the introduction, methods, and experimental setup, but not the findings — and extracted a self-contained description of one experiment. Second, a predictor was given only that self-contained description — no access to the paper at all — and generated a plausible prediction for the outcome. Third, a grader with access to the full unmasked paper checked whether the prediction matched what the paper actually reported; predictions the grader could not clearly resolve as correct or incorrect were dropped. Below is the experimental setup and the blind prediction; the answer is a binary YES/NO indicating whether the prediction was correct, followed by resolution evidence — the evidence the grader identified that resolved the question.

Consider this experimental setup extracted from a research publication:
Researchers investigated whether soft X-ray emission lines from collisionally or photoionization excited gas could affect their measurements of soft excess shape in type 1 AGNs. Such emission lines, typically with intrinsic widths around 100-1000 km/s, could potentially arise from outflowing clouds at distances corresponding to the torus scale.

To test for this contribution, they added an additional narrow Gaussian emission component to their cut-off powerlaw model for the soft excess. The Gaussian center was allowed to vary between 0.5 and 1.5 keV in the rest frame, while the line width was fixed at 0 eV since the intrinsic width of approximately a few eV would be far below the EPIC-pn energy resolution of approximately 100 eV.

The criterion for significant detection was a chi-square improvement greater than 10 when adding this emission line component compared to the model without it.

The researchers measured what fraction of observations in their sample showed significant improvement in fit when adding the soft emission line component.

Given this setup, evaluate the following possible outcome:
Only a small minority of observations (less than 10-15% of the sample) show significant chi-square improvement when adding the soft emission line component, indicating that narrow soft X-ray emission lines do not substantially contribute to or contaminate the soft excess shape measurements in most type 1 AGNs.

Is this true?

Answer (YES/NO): YES